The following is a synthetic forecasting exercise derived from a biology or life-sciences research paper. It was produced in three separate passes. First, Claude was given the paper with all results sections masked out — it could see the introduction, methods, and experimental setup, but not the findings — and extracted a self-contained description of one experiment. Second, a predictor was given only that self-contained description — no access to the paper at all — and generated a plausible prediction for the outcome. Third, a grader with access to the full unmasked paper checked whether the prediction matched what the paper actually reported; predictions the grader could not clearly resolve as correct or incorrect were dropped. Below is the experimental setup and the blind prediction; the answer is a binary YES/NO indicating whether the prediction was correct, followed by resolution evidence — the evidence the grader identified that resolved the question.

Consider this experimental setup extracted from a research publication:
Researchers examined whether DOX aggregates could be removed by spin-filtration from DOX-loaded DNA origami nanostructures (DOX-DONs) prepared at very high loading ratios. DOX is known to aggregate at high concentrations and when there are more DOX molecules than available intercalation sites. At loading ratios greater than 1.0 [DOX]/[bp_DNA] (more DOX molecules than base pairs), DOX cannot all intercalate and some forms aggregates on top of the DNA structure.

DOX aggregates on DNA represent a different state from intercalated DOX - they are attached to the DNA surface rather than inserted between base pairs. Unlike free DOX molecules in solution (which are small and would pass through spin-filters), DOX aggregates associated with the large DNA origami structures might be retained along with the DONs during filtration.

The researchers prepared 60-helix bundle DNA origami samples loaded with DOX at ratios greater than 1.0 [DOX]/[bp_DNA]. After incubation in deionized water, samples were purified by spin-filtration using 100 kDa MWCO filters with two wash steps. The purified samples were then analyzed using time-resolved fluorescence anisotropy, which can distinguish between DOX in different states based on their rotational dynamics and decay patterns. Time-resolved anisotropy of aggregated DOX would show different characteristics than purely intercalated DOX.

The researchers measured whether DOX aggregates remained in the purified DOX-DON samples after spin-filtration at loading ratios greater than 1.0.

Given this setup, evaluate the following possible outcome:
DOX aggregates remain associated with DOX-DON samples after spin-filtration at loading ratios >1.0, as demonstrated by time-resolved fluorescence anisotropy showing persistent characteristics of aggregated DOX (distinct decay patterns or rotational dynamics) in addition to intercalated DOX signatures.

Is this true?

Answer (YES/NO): YES